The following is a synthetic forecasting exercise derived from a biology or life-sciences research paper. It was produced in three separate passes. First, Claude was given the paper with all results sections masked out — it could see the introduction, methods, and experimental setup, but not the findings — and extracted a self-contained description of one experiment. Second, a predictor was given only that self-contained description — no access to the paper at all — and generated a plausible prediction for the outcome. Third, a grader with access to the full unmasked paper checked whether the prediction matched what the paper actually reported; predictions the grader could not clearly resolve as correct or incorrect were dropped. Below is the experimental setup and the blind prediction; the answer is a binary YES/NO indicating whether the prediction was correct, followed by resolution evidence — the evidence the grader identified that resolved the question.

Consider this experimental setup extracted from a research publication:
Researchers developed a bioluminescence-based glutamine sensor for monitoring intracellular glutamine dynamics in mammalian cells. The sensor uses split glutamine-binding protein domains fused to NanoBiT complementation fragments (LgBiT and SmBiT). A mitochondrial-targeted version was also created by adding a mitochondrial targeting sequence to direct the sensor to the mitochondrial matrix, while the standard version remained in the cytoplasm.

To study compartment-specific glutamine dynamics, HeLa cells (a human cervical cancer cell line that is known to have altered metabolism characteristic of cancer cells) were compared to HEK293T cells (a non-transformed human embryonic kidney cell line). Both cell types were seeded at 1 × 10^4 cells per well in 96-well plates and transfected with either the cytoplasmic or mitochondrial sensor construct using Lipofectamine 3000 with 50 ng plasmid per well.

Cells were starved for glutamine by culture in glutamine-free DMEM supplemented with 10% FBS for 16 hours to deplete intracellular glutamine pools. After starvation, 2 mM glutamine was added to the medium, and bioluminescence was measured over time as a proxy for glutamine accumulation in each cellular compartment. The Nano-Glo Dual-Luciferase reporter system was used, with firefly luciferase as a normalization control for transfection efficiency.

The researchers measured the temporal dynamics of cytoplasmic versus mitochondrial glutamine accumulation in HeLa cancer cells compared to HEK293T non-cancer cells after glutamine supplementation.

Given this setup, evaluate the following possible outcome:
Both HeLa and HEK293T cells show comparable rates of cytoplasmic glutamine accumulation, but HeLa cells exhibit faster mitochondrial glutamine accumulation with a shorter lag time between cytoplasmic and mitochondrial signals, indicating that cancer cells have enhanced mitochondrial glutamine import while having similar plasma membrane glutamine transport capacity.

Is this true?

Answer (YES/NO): NO